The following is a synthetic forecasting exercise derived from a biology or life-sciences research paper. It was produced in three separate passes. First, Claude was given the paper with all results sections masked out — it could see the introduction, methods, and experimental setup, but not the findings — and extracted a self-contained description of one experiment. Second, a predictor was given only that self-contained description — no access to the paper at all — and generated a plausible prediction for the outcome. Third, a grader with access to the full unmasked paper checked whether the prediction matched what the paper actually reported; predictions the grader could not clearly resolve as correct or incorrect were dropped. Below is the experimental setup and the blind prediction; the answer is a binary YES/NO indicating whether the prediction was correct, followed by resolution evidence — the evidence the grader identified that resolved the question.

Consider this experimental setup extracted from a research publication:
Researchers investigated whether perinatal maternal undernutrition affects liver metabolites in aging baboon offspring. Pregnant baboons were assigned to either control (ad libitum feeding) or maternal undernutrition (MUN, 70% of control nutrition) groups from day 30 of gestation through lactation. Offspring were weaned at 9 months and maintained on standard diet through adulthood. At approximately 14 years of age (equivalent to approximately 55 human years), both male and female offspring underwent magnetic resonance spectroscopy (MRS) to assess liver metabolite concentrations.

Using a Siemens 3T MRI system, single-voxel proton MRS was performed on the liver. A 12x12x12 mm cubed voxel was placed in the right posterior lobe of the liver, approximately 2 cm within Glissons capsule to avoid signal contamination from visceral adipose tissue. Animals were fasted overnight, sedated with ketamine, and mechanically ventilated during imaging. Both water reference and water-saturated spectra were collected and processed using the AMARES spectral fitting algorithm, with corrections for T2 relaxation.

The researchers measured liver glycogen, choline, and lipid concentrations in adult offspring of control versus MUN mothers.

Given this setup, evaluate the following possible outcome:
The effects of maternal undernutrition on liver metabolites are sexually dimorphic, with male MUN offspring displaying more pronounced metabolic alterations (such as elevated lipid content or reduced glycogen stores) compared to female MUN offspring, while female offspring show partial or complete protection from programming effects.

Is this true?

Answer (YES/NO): NO